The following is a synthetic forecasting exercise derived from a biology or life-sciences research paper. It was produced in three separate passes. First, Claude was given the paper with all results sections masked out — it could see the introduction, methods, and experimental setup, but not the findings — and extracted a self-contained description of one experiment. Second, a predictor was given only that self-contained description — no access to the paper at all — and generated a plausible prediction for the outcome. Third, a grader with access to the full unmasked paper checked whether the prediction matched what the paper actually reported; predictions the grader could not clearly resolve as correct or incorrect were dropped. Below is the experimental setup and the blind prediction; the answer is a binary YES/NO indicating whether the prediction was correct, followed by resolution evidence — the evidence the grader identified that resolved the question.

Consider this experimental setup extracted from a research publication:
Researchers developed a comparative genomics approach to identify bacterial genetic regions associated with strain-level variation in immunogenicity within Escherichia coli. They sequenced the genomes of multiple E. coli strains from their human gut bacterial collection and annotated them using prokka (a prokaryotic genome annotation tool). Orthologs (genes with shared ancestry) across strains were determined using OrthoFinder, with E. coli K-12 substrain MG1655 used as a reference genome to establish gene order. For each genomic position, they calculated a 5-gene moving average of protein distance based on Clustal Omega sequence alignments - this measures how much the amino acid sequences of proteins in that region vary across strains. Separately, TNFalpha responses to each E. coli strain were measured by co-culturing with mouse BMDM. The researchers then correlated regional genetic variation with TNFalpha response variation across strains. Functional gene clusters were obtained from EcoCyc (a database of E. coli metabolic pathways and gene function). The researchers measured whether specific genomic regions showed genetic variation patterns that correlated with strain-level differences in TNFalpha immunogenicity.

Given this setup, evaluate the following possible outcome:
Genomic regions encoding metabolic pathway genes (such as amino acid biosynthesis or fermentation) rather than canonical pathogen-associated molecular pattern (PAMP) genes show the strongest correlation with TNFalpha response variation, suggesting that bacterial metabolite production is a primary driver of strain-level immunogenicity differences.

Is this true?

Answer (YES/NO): NO